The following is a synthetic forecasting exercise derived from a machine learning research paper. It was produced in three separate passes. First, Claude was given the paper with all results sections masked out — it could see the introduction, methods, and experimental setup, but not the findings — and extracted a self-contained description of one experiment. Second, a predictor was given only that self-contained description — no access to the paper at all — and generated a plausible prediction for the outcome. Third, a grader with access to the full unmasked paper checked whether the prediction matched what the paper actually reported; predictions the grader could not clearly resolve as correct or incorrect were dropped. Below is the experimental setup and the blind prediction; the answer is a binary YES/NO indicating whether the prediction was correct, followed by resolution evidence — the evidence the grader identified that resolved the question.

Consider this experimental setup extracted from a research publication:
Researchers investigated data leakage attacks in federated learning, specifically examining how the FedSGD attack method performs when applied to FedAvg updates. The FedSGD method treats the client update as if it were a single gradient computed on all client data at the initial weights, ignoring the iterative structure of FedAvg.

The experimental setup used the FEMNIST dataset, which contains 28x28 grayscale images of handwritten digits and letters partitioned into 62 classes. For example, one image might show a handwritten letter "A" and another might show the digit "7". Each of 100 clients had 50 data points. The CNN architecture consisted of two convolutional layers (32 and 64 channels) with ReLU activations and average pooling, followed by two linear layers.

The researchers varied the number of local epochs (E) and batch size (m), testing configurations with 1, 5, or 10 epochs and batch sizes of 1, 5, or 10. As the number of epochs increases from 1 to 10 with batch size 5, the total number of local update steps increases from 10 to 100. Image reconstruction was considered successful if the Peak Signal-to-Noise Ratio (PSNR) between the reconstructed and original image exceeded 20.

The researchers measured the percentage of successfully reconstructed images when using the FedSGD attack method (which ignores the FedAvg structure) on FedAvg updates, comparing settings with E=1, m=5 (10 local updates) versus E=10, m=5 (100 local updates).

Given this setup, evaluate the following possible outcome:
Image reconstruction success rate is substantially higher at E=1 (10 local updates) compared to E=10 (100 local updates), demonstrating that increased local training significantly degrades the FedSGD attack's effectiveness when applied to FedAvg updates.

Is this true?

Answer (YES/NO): YES